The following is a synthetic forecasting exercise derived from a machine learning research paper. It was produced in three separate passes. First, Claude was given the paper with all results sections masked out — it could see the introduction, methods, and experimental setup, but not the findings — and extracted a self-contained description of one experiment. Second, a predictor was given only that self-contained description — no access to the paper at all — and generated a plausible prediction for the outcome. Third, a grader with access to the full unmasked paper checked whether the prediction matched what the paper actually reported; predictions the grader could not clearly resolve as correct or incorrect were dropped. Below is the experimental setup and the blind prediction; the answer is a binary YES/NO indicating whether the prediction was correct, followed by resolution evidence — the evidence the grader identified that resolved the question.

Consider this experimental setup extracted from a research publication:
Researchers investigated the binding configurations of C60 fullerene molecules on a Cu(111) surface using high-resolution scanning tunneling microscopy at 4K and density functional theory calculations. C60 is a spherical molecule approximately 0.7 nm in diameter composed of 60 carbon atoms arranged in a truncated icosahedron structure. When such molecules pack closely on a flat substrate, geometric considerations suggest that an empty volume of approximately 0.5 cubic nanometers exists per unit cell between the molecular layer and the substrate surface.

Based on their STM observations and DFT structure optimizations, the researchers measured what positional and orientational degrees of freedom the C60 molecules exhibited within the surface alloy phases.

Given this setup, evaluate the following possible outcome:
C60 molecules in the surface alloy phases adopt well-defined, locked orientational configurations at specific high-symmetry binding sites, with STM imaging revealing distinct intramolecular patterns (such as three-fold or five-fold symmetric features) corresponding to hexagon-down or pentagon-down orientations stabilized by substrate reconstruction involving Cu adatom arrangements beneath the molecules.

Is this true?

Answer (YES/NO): NO